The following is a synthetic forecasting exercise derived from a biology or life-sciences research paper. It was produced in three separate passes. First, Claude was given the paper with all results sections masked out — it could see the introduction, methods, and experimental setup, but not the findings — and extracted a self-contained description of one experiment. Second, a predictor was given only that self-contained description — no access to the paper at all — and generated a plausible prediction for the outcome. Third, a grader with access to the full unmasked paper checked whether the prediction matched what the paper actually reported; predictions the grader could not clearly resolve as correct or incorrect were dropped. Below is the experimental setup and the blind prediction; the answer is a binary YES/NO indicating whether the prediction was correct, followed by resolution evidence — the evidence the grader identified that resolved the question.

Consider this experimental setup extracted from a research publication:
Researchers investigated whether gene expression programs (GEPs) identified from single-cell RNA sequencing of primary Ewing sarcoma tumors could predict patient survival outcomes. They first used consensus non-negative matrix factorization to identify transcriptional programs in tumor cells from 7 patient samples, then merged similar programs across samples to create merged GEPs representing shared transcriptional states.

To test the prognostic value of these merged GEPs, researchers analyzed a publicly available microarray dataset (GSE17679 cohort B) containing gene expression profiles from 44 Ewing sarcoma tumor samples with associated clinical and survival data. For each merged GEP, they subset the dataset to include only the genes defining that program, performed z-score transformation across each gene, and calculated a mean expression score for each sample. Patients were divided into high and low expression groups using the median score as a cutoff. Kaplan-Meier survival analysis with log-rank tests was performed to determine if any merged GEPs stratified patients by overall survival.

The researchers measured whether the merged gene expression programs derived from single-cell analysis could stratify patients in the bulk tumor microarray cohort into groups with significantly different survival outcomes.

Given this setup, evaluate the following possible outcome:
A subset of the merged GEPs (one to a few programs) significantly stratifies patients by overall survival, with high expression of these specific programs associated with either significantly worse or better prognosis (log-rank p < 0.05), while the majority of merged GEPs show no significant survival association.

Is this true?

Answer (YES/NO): YES